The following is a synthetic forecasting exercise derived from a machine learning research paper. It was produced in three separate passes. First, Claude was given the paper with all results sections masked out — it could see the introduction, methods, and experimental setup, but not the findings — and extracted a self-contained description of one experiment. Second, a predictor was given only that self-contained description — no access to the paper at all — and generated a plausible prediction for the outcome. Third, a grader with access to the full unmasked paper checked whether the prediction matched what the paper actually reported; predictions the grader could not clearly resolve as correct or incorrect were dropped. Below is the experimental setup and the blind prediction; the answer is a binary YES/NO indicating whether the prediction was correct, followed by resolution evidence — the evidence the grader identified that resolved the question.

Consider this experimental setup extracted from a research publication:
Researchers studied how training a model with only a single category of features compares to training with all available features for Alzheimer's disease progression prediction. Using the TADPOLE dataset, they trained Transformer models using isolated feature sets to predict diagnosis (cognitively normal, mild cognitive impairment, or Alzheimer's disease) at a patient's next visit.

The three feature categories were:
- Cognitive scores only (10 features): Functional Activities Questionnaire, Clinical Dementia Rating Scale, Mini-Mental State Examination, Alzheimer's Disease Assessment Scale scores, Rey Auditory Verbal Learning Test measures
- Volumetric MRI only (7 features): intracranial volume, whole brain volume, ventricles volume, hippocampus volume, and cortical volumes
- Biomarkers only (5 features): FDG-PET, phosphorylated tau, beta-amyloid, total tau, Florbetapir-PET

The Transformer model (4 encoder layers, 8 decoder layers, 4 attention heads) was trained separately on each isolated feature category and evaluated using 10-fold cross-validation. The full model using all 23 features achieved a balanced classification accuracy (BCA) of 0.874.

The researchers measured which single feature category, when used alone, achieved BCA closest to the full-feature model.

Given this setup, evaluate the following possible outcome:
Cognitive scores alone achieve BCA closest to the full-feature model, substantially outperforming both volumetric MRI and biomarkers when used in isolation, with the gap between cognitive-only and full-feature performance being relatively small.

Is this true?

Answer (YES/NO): YES